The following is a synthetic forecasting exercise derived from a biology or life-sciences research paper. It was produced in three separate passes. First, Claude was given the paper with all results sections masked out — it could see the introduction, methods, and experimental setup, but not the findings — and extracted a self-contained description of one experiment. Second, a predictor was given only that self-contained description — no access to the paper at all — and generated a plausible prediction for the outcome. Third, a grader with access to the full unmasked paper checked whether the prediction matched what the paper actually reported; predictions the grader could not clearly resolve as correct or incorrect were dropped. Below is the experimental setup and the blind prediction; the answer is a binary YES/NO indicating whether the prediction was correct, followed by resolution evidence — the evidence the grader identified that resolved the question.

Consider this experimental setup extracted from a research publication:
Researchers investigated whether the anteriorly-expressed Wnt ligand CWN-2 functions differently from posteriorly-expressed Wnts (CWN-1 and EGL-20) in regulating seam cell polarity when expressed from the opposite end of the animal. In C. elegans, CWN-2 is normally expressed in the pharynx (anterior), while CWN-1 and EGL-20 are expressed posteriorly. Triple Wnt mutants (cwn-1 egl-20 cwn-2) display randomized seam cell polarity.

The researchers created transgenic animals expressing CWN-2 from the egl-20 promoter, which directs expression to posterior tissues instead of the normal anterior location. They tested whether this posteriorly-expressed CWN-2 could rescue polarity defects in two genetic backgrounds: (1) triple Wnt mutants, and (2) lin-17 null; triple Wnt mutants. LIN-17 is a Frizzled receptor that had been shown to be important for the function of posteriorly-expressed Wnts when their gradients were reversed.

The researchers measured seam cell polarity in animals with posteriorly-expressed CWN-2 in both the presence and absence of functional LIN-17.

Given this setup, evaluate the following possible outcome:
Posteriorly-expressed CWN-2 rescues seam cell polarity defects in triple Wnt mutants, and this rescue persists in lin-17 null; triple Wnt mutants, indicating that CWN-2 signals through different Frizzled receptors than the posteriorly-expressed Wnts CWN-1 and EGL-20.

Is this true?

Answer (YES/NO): NO